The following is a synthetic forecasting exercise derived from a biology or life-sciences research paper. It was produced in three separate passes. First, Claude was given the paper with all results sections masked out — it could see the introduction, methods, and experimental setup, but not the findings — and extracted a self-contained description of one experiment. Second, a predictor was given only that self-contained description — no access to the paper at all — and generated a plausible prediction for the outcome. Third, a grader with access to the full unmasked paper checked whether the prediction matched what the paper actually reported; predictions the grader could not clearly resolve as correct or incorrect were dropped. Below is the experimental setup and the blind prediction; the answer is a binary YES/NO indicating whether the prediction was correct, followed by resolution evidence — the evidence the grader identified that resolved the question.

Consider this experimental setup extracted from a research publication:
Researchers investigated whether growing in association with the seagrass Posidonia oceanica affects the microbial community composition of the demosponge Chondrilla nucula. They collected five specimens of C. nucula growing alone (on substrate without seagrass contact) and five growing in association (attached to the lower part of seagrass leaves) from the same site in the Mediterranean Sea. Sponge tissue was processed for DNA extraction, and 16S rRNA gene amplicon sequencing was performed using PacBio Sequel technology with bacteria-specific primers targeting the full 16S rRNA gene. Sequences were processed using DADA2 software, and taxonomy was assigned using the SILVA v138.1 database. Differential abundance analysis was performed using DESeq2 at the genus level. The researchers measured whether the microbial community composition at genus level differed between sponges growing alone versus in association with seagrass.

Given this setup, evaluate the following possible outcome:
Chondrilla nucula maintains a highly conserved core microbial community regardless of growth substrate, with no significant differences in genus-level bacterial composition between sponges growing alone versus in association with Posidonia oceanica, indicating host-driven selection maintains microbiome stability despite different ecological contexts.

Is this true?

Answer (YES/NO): YES